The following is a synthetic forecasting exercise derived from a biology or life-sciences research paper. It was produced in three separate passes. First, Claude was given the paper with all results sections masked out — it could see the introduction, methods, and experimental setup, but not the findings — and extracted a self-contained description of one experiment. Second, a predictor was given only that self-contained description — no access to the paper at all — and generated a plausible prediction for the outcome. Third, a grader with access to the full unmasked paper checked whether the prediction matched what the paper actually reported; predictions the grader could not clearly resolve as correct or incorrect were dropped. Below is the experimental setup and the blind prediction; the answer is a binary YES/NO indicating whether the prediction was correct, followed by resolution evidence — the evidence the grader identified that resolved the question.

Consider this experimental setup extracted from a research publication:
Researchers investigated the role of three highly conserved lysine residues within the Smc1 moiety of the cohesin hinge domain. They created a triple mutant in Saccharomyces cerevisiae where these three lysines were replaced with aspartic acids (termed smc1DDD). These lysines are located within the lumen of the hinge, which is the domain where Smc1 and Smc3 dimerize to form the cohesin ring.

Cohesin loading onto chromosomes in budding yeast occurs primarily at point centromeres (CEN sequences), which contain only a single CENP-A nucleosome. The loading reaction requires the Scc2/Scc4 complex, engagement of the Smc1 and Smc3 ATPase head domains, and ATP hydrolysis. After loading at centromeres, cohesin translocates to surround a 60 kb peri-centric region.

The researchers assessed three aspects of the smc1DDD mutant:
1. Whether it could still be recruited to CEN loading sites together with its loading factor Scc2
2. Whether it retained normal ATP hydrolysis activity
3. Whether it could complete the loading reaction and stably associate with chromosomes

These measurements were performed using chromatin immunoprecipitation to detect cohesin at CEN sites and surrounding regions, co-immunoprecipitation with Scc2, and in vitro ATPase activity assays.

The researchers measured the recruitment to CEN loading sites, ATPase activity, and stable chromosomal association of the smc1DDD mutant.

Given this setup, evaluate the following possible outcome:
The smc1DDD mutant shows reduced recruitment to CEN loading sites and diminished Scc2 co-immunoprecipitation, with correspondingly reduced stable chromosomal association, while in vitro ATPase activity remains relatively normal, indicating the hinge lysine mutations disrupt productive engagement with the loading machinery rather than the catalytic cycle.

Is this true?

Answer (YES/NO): NO